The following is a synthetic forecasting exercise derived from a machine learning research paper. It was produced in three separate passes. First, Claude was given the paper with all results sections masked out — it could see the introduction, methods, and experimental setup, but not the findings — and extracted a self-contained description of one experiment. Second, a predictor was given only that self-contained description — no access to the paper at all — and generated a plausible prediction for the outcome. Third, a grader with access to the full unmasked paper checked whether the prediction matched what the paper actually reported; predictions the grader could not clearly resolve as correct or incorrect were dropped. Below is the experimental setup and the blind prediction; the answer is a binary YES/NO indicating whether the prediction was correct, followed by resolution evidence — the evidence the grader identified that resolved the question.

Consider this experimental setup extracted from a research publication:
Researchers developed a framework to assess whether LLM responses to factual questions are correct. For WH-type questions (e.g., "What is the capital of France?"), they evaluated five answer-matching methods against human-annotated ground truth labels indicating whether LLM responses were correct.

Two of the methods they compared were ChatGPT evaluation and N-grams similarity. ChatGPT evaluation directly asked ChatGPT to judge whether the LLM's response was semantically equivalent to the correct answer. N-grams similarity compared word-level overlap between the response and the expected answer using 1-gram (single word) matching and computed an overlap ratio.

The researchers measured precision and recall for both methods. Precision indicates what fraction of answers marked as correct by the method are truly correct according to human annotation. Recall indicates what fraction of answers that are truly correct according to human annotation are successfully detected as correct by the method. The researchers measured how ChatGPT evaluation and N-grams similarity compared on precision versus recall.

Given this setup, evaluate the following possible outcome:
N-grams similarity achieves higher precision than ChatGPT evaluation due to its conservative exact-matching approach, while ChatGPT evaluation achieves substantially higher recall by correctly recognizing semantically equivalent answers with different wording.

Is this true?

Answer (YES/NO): NO